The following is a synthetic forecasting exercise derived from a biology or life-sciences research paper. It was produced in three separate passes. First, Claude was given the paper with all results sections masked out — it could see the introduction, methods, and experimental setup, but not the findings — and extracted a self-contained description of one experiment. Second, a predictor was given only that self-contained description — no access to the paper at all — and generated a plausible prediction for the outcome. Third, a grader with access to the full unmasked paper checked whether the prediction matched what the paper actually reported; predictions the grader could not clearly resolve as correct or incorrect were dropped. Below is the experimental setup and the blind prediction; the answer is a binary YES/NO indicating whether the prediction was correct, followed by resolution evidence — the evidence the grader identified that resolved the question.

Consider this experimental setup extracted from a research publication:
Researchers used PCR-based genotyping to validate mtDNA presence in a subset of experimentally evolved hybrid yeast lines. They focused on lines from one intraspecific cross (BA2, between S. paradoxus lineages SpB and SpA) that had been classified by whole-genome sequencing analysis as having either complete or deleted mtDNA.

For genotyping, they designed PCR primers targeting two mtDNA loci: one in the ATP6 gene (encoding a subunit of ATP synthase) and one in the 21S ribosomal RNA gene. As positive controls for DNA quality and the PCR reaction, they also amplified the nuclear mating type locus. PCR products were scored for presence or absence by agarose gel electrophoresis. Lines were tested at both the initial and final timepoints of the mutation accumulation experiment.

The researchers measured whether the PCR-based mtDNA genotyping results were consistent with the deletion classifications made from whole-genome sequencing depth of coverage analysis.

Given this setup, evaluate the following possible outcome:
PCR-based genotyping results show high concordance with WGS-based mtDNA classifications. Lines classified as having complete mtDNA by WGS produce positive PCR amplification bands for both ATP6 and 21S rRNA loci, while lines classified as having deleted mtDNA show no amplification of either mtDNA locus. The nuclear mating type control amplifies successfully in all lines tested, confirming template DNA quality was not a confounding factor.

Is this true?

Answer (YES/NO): NO